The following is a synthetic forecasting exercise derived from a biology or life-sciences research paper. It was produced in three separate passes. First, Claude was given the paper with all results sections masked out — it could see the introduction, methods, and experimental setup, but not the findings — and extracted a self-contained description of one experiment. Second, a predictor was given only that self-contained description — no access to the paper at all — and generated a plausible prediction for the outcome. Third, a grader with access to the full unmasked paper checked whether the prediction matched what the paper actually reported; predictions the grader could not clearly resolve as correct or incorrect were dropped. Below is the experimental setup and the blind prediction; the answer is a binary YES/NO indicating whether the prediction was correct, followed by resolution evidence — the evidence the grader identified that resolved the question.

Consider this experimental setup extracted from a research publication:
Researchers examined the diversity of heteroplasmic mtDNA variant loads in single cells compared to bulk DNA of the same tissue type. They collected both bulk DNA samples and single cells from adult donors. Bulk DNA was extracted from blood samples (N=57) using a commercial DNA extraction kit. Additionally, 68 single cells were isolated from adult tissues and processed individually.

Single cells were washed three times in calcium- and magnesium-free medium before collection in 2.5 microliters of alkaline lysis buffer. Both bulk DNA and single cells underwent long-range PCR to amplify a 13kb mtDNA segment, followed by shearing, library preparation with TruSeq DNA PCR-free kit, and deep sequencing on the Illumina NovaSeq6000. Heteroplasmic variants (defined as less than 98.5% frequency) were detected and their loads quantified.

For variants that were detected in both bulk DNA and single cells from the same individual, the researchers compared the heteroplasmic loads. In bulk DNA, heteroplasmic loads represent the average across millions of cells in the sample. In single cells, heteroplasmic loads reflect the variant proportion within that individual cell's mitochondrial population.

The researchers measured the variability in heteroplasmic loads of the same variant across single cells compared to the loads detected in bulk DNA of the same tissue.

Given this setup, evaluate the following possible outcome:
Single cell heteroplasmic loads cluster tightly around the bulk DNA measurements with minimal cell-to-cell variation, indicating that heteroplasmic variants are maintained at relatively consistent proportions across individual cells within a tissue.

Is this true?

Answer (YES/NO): NO